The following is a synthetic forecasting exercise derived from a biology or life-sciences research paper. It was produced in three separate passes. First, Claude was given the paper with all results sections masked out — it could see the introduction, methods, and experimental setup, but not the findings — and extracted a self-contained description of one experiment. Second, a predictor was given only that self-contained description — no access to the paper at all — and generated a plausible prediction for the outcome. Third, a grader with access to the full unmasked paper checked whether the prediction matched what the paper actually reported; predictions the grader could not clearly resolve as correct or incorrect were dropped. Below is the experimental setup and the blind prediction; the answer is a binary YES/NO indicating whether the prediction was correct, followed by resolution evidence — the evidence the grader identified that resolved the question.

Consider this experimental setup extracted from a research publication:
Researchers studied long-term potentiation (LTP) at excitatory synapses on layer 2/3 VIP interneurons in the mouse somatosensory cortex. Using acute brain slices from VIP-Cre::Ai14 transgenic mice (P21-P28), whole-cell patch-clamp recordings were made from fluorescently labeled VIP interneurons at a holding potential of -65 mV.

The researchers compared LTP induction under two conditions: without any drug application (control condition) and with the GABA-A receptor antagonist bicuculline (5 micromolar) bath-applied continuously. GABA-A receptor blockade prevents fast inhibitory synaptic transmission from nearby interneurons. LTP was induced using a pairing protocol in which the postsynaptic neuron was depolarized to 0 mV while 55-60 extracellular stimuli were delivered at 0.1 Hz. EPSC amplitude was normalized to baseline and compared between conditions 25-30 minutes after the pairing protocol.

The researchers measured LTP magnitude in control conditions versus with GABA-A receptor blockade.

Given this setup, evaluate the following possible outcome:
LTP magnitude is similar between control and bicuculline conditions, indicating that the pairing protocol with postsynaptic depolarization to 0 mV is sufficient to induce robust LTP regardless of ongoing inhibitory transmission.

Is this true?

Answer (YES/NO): NO